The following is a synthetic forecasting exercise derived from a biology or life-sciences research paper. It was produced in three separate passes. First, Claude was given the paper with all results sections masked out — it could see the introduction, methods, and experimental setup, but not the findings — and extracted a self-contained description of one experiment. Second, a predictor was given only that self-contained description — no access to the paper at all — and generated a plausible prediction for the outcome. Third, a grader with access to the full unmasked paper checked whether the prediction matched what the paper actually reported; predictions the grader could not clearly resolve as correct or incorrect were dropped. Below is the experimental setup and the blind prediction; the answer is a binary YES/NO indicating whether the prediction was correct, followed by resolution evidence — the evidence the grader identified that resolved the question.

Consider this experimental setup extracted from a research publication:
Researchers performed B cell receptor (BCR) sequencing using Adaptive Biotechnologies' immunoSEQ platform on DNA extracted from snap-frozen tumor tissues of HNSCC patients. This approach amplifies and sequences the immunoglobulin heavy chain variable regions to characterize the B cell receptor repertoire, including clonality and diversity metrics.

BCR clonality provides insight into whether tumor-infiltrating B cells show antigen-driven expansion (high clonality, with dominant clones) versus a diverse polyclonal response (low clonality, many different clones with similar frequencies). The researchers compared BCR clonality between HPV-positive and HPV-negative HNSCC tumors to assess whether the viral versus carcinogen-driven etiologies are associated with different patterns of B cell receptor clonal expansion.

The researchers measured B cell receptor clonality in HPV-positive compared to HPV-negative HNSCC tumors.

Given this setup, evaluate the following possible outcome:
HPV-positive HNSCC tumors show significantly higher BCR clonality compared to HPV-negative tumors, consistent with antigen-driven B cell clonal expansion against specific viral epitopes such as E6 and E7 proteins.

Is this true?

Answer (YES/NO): NO